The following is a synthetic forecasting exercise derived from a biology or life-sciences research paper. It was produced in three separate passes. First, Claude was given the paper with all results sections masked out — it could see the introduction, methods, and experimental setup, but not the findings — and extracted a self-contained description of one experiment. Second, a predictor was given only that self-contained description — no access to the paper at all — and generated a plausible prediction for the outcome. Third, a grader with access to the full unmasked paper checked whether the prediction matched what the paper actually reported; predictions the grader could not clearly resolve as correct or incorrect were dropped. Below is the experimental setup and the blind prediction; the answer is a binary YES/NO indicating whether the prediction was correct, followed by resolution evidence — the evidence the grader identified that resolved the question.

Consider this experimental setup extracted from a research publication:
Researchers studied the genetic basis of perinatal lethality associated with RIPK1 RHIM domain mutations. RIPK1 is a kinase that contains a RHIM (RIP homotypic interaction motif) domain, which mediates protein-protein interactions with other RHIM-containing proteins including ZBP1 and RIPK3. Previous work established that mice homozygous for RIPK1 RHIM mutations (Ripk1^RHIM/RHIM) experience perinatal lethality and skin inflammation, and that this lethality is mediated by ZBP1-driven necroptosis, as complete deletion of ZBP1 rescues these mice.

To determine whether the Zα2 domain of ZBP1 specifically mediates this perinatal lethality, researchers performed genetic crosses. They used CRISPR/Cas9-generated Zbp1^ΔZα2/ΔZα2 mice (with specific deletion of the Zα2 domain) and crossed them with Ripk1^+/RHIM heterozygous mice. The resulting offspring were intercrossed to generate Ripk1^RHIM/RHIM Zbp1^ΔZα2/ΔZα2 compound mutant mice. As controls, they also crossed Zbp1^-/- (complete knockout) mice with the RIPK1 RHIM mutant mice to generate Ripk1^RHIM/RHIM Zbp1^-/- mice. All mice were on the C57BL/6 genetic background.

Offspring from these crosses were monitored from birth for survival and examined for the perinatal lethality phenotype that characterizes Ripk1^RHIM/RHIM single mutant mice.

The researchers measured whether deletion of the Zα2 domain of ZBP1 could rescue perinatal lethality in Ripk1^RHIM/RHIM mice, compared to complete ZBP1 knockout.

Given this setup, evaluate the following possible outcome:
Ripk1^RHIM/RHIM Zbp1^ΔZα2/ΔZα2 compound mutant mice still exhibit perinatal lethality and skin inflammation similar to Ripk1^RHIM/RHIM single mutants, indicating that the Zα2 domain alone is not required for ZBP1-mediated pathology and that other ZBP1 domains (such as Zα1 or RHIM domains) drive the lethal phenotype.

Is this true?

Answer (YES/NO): NO